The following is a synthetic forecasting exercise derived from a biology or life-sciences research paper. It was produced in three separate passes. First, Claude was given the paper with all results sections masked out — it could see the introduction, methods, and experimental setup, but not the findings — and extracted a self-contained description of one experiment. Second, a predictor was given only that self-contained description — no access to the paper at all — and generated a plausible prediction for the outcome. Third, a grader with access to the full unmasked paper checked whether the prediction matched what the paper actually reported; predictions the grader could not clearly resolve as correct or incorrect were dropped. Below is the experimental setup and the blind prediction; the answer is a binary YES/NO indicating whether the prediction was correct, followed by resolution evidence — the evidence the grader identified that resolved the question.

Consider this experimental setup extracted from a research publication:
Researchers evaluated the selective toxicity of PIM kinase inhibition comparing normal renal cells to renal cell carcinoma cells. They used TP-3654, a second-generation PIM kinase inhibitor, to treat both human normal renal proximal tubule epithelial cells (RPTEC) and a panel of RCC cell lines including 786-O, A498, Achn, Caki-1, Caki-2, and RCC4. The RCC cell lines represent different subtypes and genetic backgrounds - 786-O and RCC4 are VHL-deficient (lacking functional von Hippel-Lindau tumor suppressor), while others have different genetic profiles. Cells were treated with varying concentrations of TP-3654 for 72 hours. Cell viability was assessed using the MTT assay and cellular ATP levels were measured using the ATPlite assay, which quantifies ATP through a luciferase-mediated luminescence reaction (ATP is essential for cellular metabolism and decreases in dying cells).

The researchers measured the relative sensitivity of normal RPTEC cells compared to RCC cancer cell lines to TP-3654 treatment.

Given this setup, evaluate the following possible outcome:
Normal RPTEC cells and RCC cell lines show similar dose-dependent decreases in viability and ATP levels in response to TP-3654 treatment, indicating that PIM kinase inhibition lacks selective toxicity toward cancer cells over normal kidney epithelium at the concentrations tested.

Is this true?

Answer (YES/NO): NO